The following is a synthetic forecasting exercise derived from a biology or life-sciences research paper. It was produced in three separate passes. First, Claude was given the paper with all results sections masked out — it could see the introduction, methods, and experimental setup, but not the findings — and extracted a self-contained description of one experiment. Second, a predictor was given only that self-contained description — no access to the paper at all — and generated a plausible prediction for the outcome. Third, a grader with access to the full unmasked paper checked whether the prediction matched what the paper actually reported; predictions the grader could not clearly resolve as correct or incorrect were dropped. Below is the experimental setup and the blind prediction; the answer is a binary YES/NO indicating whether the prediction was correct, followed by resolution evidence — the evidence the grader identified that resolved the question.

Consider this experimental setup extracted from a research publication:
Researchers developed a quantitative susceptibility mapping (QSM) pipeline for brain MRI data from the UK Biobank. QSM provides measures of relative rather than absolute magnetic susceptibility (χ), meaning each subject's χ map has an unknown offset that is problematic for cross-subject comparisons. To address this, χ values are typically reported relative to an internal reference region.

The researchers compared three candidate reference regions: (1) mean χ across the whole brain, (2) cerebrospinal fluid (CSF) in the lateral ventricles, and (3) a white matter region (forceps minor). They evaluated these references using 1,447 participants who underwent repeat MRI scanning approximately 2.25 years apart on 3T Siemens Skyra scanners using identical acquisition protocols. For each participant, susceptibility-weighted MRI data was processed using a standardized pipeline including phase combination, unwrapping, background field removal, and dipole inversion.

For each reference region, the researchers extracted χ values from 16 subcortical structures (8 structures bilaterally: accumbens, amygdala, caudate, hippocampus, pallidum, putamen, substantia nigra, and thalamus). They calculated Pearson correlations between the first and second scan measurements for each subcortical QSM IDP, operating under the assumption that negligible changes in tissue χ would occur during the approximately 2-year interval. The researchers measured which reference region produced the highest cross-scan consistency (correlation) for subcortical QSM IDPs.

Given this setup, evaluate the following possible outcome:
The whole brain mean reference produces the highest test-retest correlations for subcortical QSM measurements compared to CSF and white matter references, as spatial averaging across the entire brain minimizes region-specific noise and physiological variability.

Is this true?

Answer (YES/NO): NO